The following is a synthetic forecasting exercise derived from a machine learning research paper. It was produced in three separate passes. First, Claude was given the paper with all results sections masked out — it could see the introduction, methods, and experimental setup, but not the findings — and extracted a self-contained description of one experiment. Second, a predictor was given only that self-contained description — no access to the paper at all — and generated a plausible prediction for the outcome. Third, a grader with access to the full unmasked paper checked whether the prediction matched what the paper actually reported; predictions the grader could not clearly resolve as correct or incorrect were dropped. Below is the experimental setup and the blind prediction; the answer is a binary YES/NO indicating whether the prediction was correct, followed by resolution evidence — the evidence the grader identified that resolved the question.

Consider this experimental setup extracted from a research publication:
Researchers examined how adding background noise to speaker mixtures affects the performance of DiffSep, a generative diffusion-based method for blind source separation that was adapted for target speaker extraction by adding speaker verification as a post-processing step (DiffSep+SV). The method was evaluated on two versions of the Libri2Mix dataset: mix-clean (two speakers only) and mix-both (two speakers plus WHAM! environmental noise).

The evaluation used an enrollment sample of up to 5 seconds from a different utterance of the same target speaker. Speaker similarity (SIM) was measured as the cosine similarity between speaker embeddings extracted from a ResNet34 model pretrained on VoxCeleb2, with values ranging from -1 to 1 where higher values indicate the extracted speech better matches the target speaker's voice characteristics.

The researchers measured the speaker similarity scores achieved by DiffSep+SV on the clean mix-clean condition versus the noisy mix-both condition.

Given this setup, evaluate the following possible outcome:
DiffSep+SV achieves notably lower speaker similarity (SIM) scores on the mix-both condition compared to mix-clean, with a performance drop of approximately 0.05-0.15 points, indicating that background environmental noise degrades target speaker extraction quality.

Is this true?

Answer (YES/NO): NO